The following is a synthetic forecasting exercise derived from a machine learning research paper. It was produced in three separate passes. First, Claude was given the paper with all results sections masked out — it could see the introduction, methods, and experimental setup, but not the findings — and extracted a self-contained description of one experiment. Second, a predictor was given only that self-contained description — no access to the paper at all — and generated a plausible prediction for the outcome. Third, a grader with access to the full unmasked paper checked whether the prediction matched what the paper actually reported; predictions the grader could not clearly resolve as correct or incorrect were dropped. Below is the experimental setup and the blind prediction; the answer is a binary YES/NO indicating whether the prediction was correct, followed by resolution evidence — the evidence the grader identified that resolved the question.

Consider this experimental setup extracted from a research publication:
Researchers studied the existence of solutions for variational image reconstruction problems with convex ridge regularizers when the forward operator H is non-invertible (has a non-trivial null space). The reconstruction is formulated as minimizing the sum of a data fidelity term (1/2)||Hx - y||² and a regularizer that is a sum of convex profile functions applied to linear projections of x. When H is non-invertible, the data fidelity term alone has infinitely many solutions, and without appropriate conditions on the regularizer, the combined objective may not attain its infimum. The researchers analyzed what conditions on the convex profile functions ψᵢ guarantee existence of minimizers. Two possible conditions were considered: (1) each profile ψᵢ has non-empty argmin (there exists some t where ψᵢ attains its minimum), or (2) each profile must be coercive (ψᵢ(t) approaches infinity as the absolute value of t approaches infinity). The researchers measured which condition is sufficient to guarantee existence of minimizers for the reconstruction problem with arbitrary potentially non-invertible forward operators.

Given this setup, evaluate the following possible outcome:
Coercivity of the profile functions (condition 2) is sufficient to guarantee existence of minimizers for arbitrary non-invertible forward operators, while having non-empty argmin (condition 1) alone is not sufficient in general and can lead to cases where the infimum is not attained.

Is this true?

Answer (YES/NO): NO